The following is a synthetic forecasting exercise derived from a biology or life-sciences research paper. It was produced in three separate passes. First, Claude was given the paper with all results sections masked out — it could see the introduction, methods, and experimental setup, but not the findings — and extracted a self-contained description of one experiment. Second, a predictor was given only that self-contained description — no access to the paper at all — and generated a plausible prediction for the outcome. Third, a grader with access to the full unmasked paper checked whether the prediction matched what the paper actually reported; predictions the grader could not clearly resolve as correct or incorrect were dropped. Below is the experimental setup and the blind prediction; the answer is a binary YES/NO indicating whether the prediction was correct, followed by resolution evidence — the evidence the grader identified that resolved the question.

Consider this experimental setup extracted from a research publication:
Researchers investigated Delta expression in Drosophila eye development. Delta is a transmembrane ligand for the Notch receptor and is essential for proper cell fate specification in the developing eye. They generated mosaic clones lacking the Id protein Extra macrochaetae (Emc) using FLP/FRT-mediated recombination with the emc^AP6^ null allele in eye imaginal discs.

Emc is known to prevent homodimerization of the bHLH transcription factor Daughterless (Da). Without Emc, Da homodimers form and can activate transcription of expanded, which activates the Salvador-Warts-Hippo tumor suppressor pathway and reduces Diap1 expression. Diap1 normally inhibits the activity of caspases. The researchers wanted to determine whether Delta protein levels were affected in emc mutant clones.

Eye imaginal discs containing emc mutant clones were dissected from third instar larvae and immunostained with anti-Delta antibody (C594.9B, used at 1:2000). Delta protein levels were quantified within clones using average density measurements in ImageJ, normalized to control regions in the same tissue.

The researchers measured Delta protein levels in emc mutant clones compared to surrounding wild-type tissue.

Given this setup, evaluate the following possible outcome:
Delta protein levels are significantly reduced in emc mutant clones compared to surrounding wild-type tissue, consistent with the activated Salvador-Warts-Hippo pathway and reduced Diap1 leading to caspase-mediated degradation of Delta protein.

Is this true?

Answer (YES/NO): NO